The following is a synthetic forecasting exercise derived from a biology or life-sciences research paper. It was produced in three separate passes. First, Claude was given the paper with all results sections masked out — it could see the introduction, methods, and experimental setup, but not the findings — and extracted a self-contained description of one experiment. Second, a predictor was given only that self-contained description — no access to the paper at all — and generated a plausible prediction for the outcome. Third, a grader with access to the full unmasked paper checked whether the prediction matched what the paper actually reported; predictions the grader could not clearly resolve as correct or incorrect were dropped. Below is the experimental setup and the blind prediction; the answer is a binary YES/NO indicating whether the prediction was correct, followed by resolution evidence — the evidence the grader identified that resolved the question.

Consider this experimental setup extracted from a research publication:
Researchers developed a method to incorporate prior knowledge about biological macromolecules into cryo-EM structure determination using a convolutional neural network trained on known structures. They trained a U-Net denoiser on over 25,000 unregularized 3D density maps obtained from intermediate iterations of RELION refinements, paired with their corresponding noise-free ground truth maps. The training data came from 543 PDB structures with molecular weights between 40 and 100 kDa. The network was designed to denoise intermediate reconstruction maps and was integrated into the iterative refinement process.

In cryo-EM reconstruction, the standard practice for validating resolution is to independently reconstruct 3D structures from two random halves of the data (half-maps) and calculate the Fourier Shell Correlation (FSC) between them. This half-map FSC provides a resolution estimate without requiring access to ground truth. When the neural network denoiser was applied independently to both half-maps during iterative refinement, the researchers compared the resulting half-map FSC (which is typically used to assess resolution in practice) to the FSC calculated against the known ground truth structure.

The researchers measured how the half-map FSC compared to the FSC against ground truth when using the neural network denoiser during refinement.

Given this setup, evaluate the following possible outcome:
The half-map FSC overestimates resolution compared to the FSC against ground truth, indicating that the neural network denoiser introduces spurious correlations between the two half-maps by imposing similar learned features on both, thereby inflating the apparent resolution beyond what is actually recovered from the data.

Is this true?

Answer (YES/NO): YES